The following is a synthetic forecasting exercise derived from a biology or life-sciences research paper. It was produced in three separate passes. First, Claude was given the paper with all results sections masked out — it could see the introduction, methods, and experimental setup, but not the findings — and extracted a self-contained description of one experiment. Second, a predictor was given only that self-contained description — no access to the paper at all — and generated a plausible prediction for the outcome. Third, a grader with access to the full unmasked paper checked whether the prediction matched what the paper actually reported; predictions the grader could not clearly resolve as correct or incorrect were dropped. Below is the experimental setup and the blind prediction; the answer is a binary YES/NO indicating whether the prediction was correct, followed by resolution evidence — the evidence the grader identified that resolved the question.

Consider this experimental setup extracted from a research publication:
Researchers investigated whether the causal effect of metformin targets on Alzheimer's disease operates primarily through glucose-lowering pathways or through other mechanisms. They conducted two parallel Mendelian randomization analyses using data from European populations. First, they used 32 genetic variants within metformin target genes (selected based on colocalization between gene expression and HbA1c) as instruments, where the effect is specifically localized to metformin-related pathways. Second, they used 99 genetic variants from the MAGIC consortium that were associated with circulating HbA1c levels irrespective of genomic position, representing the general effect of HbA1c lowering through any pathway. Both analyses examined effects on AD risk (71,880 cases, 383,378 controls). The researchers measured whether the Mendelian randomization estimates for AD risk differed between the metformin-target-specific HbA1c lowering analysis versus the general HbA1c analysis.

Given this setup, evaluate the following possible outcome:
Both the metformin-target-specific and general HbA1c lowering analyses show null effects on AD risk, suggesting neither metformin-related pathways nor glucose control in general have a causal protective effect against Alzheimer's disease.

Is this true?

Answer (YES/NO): NO